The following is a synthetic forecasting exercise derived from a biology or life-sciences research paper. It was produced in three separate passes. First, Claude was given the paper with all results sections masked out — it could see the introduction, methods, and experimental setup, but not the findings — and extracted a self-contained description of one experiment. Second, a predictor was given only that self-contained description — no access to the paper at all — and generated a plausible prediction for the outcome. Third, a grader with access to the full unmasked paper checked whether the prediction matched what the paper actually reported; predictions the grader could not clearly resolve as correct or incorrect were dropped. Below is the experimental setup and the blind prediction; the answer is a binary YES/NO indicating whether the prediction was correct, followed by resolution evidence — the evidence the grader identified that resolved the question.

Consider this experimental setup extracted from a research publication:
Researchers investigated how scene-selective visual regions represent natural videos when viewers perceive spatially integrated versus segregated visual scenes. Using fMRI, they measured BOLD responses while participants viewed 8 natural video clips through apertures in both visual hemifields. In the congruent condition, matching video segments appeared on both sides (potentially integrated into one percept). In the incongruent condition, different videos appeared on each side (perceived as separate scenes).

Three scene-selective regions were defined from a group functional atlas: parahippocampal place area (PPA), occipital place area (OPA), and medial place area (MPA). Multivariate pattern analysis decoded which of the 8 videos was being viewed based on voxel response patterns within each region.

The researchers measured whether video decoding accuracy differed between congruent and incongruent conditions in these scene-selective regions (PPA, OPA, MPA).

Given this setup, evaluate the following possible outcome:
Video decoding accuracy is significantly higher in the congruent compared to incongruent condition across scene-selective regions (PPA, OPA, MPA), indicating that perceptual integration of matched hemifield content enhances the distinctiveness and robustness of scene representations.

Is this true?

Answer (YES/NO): NO